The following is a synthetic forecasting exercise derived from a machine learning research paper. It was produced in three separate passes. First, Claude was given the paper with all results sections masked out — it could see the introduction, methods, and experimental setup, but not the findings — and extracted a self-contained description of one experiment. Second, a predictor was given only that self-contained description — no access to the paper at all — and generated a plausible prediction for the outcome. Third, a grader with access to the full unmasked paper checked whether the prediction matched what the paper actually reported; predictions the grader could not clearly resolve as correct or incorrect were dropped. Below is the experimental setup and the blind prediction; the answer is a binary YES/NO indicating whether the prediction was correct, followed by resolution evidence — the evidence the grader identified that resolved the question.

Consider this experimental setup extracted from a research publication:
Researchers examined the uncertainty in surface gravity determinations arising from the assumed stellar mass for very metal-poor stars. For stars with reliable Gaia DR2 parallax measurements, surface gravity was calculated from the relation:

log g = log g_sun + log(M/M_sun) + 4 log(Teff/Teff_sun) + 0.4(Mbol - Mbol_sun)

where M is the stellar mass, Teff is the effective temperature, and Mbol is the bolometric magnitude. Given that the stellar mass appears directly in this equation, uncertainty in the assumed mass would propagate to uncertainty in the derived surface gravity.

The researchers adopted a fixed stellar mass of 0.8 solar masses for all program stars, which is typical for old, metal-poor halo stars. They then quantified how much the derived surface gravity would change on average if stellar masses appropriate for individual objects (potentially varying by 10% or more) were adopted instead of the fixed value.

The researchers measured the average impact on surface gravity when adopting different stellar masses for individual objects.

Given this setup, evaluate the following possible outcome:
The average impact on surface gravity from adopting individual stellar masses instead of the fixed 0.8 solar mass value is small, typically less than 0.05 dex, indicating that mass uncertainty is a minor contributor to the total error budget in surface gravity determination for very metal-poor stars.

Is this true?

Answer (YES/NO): YES